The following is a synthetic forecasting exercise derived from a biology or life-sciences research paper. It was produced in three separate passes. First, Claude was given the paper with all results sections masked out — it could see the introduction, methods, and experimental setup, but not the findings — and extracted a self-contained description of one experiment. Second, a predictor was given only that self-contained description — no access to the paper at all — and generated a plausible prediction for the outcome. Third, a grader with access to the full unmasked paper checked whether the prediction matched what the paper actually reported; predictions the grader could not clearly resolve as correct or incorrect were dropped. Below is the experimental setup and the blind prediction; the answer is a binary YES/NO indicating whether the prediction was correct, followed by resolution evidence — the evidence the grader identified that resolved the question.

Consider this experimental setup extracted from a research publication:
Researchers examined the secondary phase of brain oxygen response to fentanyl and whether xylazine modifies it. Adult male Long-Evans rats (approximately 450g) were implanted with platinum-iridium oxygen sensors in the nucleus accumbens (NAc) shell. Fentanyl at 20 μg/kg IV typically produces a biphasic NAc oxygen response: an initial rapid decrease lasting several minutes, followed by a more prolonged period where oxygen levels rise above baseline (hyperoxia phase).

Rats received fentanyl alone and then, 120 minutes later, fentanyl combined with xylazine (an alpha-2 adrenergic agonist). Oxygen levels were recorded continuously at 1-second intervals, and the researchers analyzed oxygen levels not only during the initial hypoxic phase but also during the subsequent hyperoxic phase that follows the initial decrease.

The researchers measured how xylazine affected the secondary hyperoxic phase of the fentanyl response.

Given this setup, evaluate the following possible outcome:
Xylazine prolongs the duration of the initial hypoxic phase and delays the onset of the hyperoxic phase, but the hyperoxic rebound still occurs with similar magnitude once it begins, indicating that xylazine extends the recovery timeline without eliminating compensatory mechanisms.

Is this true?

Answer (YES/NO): NO